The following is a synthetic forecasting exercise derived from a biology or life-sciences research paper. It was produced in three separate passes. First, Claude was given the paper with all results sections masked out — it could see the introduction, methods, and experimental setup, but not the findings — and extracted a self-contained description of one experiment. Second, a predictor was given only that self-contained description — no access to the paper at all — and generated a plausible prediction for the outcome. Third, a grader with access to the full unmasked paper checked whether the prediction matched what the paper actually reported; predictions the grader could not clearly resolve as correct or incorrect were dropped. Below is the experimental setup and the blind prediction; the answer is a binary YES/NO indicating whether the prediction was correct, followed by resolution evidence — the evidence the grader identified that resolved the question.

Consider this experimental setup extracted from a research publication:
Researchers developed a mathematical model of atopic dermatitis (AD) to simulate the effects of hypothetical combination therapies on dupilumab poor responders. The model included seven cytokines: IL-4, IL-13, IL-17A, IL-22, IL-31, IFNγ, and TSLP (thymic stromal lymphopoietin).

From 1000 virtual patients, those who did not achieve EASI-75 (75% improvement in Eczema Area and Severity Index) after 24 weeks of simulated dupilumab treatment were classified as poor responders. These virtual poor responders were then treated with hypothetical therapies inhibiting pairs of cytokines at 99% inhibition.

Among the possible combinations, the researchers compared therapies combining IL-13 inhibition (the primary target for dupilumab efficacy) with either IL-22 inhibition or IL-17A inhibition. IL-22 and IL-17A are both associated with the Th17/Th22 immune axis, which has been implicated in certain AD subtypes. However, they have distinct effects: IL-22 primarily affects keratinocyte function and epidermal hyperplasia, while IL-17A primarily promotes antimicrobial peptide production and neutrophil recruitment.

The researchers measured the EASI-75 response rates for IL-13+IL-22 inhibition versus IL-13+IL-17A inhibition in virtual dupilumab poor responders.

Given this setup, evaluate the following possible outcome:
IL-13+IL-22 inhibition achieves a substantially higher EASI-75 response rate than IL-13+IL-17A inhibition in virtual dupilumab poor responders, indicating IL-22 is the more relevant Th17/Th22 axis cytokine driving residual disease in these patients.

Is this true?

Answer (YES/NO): YES